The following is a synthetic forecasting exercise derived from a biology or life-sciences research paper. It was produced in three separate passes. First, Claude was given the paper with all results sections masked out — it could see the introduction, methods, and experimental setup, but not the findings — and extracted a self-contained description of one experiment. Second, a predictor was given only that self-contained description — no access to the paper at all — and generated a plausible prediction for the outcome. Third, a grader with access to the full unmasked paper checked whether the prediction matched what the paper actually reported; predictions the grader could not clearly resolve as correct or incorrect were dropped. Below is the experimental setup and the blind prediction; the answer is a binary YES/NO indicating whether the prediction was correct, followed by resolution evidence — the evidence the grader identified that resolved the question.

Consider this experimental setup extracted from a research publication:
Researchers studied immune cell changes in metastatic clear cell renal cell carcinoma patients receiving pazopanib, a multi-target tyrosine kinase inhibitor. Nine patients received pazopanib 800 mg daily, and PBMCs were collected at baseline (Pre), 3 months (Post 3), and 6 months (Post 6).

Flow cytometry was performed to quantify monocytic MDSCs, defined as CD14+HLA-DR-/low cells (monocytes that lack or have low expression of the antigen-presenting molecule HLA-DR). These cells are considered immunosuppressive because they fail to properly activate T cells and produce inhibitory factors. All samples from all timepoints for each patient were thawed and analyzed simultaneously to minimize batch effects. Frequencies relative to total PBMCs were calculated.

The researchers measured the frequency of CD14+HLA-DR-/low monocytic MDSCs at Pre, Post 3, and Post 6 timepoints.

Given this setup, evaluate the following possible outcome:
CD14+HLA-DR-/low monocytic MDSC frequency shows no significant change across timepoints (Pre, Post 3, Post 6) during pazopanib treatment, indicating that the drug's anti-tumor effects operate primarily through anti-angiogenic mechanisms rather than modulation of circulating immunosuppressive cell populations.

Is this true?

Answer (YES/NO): NO